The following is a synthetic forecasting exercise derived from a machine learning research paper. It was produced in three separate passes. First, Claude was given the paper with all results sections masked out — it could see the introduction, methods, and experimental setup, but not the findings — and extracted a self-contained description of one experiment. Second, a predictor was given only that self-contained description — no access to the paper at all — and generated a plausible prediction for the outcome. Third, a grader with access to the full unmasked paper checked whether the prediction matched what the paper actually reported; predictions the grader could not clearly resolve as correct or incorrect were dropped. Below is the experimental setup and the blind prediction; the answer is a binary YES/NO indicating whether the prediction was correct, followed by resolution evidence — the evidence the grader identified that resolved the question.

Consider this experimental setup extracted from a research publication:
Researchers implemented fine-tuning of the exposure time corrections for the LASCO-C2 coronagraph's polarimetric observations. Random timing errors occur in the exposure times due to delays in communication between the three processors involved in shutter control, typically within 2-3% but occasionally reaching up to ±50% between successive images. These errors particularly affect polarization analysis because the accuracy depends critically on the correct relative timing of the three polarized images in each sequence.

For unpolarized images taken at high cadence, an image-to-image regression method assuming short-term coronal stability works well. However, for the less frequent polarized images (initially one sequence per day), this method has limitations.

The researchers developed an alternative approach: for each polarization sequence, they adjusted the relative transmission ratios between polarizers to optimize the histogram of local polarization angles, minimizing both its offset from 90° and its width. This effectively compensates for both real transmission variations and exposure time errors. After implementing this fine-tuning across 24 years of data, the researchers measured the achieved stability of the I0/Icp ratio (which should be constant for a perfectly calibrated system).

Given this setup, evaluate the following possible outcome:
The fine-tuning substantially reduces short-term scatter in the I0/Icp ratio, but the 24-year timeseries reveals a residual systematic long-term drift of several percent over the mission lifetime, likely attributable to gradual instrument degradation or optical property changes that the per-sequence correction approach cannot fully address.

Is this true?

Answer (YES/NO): NO